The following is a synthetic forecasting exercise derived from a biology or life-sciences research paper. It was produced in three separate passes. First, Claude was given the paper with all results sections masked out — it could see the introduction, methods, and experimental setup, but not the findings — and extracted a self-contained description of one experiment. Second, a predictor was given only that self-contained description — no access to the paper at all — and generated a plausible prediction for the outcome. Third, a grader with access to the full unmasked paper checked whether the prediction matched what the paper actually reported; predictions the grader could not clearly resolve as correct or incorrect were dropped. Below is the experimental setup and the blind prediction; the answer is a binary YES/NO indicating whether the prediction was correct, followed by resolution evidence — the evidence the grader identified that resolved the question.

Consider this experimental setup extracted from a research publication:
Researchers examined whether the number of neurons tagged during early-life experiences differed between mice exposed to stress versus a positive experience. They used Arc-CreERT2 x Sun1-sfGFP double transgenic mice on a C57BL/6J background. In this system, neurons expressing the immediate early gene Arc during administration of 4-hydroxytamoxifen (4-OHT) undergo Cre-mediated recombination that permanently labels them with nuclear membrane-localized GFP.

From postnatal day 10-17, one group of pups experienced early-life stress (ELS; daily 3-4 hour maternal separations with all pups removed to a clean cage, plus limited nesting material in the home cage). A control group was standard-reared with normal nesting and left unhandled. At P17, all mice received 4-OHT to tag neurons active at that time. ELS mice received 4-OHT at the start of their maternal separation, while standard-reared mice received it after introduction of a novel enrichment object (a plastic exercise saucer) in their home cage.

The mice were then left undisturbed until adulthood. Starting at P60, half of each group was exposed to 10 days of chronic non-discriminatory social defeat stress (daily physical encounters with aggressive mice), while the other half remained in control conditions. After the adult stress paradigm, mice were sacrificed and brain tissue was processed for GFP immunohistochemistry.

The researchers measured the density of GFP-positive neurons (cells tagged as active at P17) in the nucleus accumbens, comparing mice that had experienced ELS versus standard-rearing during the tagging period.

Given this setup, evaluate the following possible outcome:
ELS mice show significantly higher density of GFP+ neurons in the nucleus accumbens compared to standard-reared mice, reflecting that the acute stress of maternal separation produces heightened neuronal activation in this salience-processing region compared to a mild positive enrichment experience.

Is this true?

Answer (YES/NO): NO